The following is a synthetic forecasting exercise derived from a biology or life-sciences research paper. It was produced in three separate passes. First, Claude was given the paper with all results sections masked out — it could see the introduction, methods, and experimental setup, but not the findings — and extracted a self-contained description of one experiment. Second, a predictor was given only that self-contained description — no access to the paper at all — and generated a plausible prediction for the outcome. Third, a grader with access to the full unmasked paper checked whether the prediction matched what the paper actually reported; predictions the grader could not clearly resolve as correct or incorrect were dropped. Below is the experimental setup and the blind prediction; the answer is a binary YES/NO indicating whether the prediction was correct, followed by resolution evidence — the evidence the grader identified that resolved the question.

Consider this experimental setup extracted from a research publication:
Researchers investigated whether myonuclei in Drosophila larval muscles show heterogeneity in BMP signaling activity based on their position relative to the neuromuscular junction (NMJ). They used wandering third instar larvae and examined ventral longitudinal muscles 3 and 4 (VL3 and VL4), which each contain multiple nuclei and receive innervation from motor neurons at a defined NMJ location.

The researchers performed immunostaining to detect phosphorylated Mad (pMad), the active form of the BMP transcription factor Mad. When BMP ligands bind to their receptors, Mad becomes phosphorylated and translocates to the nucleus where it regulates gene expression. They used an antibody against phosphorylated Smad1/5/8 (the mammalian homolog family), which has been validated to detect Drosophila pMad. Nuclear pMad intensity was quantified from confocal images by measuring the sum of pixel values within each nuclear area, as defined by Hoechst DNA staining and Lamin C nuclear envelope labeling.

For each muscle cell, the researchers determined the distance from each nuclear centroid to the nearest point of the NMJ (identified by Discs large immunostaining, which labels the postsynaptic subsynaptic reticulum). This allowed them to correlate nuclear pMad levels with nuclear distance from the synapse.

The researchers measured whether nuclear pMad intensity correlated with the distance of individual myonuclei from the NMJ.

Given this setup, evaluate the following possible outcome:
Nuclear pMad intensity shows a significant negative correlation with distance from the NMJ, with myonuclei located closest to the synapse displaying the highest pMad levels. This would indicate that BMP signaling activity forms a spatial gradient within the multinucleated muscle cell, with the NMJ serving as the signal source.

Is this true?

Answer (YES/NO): YES